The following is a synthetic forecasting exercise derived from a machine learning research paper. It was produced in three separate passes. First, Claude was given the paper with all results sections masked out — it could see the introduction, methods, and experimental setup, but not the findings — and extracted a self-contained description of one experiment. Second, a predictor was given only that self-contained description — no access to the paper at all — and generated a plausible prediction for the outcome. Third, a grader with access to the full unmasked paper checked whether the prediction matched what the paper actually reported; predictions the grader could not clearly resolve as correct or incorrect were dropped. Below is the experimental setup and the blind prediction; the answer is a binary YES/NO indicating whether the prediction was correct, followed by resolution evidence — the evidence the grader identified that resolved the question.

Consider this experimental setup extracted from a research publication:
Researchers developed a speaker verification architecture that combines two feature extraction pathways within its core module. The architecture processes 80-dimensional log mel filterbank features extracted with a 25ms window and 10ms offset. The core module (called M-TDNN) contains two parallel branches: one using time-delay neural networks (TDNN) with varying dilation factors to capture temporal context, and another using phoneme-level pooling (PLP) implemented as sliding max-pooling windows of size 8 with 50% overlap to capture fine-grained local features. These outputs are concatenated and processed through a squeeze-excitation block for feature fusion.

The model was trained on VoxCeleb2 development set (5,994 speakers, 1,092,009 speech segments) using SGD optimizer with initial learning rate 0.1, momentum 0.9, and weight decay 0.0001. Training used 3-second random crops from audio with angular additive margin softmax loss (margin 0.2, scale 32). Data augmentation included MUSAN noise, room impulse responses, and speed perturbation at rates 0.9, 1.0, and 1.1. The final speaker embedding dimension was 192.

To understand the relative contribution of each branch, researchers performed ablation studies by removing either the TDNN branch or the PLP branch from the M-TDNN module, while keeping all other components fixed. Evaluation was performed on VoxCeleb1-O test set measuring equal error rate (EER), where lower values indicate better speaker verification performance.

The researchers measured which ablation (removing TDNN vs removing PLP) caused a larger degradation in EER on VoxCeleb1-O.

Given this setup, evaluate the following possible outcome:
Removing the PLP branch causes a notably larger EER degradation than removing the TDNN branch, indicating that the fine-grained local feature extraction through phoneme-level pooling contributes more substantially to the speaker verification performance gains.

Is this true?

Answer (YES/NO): NO